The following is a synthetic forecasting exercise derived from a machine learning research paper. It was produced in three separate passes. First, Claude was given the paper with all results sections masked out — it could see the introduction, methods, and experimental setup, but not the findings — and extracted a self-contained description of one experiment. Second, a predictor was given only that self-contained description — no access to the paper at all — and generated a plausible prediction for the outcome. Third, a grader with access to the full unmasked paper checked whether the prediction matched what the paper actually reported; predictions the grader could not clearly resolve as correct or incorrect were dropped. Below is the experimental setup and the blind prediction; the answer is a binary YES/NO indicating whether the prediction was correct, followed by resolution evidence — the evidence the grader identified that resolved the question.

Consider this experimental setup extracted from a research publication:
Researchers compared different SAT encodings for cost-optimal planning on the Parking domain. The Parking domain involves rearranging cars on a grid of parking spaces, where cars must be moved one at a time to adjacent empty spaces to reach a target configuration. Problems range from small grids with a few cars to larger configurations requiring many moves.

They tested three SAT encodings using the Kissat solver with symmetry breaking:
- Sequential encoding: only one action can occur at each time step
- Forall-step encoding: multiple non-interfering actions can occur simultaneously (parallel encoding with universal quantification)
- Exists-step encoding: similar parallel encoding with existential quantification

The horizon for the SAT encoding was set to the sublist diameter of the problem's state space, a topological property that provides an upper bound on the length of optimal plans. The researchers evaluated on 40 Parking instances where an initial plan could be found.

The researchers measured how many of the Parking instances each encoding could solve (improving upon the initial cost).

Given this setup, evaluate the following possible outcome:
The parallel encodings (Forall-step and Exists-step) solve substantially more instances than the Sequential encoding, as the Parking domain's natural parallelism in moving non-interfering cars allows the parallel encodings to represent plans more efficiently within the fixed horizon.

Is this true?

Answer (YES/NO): NO